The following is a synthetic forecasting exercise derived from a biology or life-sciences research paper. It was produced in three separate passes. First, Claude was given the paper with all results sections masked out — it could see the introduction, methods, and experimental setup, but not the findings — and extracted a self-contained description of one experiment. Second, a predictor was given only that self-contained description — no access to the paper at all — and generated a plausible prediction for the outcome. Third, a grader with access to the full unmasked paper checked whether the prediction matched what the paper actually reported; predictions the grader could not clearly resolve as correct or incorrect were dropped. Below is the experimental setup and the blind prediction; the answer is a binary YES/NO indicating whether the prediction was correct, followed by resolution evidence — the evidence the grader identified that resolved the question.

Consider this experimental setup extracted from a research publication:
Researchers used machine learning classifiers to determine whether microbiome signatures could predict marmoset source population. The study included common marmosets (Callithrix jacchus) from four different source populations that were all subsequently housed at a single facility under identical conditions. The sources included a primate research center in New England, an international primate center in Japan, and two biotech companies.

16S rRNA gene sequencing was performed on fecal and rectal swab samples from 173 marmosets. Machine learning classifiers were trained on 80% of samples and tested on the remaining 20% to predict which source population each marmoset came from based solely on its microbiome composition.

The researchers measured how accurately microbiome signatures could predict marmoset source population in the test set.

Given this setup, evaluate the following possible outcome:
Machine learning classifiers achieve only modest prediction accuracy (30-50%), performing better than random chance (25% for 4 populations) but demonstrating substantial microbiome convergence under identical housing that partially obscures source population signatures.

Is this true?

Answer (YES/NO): NO